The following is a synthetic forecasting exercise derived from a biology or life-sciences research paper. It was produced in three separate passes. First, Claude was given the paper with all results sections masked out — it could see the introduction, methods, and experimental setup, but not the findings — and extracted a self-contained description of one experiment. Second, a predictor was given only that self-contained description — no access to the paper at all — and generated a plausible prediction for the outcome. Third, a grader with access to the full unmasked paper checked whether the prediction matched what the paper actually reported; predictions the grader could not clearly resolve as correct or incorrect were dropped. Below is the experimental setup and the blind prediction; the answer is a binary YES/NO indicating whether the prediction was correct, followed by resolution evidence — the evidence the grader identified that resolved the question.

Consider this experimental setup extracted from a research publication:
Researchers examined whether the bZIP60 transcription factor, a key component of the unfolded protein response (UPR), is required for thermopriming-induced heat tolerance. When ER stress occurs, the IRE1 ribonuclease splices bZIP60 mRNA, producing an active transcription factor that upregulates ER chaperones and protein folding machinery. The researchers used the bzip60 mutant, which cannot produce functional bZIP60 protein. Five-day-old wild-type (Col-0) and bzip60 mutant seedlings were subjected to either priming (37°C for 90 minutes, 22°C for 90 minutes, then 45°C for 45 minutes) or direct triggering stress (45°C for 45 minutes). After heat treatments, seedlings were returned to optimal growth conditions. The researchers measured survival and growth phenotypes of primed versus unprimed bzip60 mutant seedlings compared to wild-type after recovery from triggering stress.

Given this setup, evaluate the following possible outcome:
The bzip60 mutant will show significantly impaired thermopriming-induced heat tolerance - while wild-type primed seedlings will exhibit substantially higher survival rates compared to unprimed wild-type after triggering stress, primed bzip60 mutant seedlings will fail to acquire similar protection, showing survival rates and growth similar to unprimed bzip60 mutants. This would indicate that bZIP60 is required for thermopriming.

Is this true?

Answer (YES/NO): NO